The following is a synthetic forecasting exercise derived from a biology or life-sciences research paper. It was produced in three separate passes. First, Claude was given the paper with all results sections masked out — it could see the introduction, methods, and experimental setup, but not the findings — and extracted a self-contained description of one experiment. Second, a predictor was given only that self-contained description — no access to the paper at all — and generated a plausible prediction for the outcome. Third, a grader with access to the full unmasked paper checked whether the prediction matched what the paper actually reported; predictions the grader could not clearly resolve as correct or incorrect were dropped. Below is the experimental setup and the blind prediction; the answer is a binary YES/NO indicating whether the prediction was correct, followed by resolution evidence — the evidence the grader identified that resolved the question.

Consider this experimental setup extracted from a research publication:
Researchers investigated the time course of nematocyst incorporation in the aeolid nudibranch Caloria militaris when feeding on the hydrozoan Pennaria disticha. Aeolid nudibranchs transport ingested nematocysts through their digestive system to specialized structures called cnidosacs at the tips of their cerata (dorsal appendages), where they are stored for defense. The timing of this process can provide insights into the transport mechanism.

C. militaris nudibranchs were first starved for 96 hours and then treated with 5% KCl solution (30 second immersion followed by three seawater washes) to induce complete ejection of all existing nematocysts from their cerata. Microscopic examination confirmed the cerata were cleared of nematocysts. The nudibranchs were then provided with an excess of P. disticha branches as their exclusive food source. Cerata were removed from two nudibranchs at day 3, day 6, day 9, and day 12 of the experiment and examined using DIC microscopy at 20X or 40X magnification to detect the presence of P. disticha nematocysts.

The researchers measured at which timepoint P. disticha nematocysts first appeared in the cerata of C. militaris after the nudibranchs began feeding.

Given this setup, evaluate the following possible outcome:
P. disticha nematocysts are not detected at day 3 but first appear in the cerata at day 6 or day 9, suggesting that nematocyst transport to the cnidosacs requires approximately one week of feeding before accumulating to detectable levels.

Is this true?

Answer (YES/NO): NO